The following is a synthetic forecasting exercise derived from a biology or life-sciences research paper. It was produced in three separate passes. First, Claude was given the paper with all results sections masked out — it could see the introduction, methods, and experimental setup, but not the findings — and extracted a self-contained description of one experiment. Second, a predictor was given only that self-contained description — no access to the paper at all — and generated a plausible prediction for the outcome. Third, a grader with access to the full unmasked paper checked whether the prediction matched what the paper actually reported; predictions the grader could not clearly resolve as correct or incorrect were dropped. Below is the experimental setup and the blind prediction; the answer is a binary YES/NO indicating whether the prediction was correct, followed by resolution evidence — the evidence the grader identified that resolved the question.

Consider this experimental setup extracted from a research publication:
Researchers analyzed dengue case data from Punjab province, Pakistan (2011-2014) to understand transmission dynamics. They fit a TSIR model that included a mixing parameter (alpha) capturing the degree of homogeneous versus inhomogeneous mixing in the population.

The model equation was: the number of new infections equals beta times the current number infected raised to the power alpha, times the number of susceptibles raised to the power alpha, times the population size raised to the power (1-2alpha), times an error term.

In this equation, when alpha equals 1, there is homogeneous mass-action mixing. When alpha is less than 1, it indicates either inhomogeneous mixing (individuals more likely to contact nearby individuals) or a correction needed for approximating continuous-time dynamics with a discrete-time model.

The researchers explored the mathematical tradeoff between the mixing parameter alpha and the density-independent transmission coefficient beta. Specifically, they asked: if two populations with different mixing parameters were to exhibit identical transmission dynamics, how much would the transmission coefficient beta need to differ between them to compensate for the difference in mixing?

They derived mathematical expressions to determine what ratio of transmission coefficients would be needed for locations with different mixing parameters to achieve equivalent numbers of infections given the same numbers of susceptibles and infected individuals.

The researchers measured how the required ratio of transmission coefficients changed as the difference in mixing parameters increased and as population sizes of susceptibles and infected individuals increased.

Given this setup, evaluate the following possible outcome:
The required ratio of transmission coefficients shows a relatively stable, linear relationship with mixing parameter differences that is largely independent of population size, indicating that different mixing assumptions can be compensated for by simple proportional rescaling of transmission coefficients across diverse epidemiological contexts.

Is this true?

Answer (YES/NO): NO